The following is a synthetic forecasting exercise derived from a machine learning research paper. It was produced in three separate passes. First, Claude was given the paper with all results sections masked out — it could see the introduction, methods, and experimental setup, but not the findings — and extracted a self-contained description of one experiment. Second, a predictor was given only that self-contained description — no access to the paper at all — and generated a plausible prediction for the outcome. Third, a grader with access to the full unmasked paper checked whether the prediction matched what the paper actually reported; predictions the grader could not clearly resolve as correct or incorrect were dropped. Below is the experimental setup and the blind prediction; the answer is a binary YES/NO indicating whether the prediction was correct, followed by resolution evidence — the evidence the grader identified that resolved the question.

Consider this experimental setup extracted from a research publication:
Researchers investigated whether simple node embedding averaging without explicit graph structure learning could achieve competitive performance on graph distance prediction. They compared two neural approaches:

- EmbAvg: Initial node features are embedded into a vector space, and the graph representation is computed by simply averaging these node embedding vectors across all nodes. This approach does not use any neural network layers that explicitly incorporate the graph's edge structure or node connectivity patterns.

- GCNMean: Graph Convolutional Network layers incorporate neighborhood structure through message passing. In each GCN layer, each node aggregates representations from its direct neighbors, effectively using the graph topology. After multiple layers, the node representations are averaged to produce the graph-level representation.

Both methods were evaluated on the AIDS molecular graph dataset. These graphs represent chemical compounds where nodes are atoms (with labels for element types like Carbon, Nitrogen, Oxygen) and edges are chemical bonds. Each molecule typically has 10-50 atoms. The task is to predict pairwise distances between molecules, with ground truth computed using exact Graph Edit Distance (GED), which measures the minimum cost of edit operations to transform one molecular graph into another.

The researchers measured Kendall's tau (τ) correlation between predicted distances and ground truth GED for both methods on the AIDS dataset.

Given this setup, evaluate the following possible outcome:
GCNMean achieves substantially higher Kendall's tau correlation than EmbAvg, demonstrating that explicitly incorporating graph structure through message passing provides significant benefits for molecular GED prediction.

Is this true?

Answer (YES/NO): NO